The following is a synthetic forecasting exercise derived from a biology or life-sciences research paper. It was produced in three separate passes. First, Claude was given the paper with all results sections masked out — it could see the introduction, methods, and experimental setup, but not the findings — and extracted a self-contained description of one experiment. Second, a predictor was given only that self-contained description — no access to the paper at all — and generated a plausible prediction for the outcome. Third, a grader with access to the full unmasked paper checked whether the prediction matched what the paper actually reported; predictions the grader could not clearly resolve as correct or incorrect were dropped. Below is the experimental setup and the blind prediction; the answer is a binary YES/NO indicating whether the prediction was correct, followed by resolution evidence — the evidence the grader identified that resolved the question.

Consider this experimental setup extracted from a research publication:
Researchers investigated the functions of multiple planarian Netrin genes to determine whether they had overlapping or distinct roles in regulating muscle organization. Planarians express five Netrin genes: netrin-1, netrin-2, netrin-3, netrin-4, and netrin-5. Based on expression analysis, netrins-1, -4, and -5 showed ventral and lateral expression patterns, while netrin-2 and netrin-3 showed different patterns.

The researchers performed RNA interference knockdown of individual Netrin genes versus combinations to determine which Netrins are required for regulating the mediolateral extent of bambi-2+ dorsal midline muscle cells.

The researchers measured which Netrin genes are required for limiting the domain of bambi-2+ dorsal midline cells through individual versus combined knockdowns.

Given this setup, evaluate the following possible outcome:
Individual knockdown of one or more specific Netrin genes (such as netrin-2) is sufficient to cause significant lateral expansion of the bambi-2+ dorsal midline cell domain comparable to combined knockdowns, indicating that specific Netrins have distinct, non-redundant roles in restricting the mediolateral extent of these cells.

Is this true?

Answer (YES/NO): NO